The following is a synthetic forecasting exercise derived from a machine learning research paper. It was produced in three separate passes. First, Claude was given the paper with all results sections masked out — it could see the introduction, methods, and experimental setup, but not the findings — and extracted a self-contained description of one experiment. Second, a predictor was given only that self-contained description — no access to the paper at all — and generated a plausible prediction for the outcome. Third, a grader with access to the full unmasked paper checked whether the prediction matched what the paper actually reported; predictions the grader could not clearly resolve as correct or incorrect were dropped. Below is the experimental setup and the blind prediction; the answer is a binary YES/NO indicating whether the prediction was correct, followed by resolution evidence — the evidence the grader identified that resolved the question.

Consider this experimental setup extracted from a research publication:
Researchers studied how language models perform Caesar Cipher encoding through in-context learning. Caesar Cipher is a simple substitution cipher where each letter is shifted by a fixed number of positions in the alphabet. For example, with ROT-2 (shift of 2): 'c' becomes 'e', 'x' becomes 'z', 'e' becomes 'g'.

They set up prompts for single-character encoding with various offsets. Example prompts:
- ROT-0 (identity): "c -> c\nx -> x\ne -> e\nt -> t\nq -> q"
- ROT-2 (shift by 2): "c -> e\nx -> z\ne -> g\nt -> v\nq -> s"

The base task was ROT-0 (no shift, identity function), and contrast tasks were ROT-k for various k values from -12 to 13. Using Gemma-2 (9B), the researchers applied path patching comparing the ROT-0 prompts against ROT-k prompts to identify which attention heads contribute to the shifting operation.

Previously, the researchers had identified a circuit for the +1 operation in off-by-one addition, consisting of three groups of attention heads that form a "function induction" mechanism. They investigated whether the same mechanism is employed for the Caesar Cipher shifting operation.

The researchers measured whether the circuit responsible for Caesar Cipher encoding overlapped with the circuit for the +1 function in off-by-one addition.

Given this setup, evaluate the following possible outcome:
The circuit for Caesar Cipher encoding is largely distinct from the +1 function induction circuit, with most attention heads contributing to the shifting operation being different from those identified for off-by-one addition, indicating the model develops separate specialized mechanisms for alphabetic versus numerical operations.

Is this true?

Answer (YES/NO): NO